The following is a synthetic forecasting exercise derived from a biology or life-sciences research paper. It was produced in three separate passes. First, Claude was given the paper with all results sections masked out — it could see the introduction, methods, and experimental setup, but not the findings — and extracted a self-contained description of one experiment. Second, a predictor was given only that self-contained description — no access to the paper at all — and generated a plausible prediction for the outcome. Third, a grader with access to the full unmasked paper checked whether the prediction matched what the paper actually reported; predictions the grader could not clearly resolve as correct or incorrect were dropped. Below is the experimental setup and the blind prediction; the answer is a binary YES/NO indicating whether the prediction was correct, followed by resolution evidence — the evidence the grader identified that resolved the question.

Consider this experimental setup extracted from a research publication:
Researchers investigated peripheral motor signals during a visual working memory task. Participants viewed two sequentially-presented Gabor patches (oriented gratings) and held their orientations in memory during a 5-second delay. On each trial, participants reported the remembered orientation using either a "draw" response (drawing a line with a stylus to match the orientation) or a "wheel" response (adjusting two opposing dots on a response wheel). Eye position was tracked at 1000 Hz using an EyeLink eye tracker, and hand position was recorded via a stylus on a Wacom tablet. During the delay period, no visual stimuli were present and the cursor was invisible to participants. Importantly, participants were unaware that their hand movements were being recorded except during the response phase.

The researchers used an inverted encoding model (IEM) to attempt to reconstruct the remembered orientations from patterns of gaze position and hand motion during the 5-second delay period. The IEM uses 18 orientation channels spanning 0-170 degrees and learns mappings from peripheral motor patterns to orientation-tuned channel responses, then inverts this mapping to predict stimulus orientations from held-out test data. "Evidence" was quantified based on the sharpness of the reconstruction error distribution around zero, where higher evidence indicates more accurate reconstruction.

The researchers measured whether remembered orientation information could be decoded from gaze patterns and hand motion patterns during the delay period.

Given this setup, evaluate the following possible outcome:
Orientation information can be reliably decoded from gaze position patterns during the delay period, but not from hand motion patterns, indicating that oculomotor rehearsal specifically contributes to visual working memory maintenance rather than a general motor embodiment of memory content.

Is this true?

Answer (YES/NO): NO